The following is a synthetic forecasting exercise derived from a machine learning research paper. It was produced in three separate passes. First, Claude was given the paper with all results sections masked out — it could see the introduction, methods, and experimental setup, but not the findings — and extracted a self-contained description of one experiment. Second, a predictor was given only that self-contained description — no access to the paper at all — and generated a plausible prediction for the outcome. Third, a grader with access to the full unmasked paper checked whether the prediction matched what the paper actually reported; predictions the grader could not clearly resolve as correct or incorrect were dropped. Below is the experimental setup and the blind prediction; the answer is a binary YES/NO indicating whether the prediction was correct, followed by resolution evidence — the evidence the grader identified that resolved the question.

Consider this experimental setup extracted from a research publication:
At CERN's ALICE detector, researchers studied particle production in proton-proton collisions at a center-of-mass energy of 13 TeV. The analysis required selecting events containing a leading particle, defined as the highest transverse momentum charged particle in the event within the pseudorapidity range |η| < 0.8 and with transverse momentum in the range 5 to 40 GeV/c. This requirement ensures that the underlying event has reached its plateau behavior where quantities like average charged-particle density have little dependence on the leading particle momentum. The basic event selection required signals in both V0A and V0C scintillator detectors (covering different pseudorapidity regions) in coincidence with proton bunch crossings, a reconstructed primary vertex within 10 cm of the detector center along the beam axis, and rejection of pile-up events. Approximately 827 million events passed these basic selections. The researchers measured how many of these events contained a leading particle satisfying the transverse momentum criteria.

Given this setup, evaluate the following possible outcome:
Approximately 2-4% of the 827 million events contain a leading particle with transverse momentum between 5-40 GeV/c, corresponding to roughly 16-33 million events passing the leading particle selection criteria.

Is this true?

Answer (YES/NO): NO